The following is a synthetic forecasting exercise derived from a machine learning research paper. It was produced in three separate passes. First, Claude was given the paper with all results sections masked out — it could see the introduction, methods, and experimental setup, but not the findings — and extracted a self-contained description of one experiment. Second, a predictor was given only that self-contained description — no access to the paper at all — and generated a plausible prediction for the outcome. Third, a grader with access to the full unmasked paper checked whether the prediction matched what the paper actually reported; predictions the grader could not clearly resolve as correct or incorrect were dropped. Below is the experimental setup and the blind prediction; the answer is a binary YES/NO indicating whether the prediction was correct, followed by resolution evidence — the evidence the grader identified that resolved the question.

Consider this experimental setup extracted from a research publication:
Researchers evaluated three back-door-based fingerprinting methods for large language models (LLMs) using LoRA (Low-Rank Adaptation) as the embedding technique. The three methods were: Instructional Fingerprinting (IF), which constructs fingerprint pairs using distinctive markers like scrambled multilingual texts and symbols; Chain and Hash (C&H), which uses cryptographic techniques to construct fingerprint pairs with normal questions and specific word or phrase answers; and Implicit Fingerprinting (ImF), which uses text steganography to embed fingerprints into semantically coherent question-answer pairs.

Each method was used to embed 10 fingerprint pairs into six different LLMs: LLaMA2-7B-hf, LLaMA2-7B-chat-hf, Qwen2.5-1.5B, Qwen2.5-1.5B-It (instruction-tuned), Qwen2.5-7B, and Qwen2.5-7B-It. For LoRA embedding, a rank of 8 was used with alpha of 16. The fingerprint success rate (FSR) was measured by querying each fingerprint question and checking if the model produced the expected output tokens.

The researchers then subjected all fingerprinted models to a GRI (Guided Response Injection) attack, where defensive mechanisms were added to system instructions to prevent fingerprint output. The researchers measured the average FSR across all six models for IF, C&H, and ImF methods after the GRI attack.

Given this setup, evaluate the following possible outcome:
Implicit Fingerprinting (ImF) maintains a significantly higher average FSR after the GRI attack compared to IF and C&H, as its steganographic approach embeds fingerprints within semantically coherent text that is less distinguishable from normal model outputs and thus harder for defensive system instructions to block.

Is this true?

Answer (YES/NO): YES